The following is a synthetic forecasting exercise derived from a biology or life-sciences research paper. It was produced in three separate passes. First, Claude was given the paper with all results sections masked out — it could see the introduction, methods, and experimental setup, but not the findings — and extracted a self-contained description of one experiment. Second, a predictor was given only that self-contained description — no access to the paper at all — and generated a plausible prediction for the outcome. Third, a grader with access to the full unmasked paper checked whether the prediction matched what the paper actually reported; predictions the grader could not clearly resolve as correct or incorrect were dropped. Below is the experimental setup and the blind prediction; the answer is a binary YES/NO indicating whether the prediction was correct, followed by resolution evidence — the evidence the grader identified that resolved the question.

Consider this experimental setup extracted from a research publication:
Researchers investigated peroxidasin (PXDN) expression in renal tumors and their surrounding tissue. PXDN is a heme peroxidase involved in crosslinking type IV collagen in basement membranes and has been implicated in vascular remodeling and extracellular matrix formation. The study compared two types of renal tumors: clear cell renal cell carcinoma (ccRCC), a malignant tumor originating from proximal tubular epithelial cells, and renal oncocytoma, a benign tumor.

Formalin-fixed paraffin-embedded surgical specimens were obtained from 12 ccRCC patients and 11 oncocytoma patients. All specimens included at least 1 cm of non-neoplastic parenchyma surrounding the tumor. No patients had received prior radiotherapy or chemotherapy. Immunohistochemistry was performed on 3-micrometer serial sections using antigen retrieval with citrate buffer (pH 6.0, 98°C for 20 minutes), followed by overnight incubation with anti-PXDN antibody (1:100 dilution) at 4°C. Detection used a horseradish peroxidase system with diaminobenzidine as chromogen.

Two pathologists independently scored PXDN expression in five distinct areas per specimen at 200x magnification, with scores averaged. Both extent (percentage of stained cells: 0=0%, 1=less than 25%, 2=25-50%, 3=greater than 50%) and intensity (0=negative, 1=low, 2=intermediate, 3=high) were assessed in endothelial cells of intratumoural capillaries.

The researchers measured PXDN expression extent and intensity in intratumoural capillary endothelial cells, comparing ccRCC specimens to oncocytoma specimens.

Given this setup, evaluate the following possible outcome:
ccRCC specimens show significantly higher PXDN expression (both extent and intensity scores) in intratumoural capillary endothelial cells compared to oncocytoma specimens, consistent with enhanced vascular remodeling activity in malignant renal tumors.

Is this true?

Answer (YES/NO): YES